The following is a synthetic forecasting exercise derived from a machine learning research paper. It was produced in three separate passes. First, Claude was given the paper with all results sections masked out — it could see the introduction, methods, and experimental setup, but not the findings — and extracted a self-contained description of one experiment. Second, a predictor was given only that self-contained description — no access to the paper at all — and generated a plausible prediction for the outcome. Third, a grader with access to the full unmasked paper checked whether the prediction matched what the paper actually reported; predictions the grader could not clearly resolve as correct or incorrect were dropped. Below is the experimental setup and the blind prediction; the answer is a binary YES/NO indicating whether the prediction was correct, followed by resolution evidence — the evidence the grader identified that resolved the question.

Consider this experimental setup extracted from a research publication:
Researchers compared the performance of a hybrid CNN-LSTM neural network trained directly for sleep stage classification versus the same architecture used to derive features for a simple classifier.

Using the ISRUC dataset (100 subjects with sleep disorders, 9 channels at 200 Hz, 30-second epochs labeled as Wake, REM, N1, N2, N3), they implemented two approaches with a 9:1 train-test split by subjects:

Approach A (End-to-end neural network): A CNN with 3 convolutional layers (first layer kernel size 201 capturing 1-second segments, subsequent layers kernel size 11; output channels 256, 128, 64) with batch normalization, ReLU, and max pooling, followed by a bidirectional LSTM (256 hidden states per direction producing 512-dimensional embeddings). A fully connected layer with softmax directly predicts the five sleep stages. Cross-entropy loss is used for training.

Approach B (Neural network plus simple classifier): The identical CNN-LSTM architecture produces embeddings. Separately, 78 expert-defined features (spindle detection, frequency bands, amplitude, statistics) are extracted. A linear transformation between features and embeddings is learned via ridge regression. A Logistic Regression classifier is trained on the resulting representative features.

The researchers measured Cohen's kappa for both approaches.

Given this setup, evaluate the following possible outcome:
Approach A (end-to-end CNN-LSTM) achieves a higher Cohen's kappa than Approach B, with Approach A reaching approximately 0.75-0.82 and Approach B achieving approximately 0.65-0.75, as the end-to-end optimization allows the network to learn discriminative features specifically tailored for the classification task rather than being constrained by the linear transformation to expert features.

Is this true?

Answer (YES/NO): YES